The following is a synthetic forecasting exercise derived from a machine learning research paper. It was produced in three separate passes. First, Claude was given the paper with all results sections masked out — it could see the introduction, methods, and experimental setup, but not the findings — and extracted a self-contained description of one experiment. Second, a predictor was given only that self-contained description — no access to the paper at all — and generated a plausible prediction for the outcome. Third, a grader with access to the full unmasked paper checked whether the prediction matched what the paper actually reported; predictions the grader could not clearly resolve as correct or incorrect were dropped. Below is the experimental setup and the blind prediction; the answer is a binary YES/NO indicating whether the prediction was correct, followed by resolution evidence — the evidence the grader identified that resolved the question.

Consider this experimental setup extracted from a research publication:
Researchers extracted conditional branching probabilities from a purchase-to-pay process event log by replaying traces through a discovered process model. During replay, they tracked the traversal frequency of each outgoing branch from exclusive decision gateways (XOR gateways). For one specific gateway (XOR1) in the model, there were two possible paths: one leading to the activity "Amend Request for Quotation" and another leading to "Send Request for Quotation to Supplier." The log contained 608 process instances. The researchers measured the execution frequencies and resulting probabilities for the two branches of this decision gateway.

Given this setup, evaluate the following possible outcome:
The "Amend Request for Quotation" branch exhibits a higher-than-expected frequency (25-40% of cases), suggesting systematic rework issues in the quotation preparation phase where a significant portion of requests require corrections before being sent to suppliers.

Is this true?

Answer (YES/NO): NO